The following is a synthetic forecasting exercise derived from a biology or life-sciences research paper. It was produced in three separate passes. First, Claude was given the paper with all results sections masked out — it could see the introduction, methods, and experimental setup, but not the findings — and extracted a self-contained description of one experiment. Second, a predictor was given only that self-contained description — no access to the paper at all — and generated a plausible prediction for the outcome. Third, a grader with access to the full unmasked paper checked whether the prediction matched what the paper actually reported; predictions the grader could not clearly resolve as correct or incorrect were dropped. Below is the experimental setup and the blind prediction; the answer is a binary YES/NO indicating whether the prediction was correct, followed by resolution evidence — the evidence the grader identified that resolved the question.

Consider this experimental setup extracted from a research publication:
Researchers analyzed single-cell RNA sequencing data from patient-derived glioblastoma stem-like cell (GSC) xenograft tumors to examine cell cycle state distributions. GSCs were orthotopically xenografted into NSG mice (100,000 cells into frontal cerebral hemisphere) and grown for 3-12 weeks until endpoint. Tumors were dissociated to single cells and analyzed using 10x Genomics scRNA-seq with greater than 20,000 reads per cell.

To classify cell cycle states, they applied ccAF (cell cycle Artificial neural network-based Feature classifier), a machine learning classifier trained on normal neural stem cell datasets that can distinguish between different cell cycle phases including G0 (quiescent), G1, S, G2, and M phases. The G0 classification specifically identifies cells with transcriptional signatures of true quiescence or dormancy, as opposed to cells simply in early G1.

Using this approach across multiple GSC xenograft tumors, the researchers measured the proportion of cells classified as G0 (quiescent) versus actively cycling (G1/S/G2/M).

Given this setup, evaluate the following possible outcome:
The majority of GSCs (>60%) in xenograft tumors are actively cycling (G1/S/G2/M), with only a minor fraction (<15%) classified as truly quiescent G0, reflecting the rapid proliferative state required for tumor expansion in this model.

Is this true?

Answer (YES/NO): NO